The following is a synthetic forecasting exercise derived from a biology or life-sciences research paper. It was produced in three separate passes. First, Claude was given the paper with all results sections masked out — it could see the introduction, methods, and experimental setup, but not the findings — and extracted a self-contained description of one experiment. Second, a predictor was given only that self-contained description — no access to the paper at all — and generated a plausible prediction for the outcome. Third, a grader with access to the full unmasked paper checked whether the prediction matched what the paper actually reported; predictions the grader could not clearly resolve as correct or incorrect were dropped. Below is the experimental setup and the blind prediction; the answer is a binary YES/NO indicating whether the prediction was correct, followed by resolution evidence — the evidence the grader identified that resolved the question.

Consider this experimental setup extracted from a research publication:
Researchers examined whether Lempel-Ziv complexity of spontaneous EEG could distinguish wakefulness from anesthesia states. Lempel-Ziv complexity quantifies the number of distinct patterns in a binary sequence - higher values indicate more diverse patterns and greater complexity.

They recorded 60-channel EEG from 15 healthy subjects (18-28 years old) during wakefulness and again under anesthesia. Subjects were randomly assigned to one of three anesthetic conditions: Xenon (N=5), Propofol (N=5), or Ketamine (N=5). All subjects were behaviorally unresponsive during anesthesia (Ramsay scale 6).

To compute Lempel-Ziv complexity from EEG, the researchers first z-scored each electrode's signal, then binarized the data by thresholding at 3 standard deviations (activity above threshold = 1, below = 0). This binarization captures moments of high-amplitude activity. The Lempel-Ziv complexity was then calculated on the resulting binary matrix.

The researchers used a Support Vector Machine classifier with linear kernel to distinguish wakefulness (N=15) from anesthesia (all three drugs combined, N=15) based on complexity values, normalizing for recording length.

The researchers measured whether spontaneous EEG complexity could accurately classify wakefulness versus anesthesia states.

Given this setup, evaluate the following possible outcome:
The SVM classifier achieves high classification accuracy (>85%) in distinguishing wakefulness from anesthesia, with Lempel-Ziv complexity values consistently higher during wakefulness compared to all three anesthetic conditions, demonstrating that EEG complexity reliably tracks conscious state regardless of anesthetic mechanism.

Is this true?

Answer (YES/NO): NO